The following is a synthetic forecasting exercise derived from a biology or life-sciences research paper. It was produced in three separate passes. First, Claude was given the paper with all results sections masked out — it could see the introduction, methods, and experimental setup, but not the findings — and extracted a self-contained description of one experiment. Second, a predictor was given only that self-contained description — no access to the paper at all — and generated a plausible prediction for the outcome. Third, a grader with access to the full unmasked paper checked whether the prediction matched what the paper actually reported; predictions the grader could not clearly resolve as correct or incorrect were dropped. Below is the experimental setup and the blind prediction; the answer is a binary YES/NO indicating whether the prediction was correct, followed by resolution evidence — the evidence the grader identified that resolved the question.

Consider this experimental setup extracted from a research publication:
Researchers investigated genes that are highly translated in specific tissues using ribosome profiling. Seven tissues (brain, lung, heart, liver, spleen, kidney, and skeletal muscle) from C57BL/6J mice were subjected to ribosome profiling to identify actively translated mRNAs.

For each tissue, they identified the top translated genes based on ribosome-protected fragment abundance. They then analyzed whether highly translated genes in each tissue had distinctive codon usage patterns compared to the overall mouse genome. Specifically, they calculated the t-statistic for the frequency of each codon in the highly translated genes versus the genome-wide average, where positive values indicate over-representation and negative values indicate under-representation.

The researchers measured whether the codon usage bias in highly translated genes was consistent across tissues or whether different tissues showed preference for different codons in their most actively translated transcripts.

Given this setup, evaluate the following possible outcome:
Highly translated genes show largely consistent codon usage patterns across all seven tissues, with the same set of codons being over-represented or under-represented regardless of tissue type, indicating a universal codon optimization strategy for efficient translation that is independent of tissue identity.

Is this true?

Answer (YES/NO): NO